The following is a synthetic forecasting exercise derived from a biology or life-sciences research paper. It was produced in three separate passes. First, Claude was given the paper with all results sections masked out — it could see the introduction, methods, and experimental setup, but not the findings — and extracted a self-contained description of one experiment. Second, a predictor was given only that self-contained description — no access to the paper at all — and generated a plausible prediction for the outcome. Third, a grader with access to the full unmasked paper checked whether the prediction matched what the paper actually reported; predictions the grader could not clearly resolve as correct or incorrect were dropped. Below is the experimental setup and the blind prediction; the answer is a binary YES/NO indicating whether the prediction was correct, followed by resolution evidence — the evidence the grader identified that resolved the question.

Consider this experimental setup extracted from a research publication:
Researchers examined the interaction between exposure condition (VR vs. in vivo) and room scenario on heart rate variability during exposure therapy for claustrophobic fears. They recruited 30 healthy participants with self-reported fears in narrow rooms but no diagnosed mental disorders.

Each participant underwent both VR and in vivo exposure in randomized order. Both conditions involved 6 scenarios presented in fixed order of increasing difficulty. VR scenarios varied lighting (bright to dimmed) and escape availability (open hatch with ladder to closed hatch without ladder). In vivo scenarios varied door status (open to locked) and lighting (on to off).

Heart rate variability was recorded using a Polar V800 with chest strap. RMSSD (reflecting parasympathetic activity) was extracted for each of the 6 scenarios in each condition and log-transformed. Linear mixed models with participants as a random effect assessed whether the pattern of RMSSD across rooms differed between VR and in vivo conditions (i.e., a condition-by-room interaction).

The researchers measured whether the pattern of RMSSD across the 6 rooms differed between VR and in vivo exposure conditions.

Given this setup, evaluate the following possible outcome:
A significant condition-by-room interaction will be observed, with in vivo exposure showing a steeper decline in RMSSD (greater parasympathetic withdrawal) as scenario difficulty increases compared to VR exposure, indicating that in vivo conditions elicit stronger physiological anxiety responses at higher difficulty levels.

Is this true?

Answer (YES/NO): NO